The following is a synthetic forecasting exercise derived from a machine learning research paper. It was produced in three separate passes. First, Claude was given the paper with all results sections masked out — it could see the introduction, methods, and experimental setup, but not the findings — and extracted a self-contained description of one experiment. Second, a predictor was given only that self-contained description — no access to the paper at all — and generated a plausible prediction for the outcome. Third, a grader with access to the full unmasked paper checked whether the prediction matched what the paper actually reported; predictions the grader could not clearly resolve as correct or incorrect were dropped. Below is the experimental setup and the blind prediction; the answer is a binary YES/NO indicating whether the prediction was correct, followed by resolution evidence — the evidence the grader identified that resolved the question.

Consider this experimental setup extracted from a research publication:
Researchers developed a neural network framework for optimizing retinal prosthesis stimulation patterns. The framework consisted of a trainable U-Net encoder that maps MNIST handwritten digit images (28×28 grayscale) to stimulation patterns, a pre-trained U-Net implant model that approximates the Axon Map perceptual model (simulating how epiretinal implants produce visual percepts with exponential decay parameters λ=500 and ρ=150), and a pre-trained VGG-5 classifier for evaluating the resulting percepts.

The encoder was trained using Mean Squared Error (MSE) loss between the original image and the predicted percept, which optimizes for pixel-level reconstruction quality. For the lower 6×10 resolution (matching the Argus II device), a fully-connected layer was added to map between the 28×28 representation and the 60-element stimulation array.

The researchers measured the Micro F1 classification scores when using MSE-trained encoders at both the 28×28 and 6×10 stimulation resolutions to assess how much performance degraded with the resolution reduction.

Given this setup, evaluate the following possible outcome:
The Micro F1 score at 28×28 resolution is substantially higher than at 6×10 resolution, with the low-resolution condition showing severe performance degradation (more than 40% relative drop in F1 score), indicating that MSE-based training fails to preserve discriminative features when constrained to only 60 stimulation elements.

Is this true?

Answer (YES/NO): NO